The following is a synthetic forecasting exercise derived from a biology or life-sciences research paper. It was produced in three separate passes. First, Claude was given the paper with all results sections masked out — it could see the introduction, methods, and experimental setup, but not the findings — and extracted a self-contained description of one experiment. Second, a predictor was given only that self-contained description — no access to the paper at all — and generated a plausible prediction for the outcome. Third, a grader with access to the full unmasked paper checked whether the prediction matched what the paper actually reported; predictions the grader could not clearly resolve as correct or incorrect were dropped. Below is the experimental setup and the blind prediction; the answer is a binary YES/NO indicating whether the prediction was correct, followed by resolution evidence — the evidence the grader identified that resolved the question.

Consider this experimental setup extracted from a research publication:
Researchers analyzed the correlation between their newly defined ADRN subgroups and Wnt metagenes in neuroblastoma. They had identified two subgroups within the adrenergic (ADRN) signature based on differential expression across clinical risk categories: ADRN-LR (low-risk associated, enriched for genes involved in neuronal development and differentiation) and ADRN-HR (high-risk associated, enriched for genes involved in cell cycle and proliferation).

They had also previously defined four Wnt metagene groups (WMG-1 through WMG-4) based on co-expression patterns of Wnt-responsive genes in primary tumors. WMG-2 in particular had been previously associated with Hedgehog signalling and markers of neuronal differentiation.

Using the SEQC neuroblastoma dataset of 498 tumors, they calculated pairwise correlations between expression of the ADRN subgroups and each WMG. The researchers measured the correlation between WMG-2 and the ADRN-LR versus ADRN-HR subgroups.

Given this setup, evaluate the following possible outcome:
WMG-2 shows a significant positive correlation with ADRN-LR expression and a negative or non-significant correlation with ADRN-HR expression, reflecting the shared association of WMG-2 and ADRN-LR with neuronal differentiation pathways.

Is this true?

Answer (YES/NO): YES